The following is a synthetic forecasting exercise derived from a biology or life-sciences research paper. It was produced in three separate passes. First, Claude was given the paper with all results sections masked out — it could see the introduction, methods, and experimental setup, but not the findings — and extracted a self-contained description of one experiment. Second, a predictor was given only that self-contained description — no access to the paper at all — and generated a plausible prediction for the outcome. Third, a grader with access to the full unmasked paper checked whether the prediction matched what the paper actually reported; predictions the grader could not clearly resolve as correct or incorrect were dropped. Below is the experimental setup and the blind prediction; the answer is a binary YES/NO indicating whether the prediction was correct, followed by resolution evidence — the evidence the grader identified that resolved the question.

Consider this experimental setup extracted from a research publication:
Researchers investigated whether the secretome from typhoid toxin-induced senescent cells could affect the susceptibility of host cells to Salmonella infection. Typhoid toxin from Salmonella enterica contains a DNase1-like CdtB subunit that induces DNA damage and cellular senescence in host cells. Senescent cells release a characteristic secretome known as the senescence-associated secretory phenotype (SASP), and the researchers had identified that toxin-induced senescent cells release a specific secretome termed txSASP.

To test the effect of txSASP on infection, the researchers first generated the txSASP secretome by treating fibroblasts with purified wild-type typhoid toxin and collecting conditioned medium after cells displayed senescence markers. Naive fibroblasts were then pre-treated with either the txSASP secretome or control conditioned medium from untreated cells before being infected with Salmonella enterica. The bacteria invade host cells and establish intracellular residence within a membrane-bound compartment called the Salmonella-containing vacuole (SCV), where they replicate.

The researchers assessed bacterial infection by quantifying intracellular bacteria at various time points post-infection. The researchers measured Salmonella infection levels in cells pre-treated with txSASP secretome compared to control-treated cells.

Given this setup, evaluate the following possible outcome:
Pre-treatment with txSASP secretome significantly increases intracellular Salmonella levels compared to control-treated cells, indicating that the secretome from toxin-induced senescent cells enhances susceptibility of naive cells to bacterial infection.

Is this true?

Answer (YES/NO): YES